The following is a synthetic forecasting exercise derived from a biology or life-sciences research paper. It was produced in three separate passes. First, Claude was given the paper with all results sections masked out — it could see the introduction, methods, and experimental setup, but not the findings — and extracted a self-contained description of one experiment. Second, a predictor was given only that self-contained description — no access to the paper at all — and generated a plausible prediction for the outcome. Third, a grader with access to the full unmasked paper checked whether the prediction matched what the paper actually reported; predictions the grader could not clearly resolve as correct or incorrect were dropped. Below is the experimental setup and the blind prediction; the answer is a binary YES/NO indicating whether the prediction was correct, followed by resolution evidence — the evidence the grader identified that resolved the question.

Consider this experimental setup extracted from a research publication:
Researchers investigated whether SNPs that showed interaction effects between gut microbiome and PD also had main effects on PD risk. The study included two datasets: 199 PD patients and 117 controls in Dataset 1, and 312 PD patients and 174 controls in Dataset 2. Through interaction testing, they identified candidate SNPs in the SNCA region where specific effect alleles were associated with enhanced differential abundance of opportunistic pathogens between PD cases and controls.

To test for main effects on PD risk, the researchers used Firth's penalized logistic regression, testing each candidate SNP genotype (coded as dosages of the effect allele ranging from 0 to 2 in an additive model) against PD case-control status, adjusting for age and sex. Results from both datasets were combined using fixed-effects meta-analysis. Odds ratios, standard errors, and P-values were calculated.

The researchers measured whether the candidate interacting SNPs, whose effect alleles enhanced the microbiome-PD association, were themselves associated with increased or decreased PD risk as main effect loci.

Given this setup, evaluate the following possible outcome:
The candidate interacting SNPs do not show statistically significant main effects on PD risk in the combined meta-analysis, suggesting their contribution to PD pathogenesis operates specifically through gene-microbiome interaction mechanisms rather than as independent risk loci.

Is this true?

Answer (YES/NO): NO